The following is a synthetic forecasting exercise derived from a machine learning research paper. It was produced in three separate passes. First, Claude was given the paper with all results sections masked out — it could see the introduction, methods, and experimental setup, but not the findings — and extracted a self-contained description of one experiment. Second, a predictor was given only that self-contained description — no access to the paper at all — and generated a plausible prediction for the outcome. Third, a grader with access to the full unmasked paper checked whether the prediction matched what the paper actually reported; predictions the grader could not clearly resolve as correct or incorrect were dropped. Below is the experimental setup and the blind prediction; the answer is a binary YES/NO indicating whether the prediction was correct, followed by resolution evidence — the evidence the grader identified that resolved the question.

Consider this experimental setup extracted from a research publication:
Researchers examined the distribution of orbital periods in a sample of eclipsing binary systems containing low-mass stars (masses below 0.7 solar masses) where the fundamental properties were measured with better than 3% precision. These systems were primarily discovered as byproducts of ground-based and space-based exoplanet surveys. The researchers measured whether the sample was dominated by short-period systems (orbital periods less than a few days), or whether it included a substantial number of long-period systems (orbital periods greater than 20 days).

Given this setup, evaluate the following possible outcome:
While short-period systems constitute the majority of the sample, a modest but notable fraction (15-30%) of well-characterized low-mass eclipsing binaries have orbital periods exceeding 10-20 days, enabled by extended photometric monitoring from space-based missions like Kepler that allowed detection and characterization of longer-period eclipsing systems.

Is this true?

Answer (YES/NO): YES